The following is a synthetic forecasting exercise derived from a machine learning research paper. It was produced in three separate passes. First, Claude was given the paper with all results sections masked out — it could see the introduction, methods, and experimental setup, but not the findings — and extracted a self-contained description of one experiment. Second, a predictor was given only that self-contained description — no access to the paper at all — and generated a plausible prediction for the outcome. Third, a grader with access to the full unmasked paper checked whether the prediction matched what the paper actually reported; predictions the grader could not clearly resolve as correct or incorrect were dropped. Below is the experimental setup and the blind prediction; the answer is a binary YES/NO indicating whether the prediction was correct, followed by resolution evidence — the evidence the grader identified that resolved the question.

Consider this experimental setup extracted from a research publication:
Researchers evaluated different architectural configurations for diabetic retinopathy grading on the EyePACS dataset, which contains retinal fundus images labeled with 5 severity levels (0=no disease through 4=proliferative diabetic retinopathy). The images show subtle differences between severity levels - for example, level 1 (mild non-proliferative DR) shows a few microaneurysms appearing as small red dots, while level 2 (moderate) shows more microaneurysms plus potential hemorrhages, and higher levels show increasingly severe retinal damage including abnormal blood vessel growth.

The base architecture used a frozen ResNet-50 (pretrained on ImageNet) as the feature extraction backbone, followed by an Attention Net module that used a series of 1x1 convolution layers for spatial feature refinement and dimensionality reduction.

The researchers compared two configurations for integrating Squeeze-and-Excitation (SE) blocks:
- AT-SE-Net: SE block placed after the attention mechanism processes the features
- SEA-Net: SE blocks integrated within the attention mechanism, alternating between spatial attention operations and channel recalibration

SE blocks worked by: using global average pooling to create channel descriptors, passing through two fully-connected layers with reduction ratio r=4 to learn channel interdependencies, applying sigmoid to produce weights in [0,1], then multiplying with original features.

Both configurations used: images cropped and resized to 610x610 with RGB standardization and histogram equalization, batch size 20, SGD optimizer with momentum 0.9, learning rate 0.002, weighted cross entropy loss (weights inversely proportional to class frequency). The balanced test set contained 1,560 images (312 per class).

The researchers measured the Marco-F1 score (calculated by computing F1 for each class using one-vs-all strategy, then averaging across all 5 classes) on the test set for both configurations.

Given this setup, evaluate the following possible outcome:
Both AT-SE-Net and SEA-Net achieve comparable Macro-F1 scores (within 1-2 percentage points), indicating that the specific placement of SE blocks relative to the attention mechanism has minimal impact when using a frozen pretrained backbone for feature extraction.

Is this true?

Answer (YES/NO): YES